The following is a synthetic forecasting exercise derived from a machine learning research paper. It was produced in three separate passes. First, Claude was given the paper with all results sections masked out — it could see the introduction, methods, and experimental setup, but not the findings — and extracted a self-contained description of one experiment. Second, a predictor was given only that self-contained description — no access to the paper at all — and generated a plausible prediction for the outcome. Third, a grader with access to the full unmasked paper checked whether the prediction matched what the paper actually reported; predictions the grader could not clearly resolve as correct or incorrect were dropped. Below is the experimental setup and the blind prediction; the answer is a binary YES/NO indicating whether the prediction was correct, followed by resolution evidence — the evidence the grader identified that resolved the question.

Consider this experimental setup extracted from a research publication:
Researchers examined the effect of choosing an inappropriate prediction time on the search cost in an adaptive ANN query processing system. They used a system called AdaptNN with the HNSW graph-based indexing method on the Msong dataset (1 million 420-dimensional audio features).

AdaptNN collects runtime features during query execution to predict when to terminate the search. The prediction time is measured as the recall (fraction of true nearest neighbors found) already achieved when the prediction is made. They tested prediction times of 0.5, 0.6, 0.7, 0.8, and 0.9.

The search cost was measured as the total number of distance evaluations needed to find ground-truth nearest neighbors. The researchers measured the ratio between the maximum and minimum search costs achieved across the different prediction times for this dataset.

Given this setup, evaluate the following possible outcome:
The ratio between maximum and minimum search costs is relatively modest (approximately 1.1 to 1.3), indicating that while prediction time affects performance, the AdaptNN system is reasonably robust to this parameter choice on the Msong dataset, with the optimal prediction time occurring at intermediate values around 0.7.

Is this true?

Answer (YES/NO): NO